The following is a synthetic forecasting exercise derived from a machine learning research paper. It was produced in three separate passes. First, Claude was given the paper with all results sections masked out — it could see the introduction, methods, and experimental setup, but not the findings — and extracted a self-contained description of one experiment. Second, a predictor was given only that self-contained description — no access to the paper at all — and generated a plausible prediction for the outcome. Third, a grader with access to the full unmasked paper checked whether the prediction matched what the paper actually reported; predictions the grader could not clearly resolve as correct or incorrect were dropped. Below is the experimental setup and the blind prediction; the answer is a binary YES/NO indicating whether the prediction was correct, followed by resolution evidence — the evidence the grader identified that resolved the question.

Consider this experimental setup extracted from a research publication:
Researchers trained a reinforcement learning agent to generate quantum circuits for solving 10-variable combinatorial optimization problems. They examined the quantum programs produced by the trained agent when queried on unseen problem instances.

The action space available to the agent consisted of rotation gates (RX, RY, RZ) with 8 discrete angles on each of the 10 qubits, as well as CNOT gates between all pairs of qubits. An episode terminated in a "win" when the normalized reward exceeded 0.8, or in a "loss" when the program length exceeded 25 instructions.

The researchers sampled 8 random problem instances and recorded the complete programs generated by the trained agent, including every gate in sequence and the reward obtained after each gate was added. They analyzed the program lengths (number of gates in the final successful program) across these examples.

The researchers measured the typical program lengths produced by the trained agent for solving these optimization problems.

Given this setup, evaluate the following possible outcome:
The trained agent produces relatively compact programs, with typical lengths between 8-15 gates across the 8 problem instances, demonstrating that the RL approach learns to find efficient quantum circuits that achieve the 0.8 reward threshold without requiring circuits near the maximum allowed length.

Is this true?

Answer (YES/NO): NO